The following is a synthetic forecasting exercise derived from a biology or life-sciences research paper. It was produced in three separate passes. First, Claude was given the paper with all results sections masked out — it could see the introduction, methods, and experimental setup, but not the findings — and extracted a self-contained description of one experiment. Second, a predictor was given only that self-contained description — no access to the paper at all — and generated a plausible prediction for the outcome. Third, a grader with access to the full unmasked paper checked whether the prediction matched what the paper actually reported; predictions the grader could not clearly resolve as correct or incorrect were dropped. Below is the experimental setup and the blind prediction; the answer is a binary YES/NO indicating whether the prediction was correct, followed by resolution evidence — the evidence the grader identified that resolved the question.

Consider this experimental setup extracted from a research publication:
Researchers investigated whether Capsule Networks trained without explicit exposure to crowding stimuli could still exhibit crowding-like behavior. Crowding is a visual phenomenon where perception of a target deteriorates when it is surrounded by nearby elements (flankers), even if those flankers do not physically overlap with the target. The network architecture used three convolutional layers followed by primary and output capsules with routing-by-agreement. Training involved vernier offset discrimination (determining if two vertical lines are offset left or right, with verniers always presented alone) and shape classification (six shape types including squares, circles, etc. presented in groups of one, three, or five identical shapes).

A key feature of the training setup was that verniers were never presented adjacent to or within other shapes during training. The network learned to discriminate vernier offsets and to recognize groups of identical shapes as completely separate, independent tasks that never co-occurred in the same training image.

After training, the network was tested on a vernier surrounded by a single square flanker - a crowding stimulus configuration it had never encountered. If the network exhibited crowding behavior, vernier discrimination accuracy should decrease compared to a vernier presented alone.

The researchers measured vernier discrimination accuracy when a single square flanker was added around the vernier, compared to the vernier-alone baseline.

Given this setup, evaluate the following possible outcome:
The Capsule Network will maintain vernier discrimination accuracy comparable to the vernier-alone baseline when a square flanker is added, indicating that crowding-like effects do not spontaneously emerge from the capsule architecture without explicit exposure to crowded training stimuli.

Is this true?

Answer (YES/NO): NO